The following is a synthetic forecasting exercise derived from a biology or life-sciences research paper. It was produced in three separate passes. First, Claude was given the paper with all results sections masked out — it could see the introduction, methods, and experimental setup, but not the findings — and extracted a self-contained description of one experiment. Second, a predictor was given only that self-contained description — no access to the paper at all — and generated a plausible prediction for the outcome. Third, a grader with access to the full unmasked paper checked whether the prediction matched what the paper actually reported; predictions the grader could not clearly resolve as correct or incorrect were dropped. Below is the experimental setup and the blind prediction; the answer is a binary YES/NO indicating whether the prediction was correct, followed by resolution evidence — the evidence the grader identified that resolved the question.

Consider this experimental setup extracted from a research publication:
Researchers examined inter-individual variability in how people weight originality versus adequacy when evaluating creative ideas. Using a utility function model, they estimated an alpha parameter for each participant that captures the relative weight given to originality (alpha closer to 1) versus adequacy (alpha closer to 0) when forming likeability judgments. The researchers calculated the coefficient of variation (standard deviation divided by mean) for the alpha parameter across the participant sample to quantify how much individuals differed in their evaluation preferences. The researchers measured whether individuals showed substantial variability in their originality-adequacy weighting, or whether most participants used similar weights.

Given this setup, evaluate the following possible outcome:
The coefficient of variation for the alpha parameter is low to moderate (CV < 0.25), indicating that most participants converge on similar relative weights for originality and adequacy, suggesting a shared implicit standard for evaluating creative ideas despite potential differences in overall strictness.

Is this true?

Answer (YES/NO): NO